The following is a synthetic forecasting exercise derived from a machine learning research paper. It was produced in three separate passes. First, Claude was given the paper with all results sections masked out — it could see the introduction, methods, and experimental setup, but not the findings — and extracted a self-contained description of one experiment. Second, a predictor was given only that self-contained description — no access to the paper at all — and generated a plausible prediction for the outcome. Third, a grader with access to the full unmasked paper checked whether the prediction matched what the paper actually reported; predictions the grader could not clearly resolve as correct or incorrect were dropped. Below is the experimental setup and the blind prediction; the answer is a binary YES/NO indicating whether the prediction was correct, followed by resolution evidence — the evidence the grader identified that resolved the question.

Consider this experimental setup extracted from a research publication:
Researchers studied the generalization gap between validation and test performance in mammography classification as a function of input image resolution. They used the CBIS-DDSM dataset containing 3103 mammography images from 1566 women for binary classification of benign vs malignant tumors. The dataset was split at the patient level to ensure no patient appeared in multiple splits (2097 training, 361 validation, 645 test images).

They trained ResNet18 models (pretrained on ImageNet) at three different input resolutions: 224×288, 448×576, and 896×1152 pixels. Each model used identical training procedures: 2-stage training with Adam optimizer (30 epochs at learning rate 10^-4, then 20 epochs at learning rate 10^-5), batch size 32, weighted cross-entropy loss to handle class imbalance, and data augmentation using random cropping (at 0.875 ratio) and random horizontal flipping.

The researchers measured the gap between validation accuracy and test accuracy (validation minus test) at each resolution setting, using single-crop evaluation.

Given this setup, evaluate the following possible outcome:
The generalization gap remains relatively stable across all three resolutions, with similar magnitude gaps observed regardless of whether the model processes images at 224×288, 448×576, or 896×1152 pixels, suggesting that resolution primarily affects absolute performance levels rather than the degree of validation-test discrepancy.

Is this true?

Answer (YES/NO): NO